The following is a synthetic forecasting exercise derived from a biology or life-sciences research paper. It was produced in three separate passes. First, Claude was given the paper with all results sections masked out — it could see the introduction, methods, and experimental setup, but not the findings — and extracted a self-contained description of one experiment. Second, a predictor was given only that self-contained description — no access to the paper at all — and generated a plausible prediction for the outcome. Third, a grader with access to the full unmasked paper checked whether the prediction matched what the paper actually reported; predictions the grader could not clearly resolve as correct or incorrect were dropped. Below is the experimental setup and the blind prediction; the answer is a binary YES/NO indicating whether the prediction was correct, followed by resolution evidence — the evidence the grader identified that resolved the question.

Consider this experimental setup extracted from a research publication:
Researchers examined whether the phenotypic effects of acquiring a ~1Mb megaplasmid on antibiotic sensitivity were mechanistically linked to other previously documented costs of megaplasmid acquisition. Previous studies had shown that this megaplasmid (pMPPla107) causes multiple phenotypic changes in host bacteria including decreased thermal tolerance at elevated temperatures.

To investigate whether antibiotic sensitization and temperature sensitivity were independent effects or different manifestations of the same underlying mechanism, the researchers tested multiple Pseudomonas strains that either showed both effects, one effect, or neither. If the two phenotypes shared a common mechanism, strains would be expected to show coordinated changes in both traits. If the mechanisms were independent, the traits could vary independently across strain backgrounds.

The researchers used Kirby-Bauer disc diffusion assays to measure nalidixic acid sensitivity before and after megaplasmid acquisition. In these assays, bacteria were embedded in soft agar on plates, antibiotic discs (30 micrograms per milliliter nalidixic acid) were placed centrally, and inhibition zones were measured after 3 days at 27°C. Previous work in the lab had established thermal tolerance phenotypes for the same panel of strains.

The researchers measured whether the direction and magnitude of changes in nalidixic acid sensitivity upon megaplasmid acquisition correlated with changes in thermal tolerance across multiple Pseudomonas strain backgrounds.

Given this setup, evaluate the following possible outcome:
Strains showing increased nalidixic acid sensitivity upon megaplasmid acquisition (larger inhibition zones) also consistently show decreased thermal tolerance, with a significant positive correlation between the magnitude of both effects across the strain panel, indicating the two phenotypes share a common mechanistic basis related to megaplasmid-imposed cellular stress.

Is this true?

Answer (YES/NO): NO